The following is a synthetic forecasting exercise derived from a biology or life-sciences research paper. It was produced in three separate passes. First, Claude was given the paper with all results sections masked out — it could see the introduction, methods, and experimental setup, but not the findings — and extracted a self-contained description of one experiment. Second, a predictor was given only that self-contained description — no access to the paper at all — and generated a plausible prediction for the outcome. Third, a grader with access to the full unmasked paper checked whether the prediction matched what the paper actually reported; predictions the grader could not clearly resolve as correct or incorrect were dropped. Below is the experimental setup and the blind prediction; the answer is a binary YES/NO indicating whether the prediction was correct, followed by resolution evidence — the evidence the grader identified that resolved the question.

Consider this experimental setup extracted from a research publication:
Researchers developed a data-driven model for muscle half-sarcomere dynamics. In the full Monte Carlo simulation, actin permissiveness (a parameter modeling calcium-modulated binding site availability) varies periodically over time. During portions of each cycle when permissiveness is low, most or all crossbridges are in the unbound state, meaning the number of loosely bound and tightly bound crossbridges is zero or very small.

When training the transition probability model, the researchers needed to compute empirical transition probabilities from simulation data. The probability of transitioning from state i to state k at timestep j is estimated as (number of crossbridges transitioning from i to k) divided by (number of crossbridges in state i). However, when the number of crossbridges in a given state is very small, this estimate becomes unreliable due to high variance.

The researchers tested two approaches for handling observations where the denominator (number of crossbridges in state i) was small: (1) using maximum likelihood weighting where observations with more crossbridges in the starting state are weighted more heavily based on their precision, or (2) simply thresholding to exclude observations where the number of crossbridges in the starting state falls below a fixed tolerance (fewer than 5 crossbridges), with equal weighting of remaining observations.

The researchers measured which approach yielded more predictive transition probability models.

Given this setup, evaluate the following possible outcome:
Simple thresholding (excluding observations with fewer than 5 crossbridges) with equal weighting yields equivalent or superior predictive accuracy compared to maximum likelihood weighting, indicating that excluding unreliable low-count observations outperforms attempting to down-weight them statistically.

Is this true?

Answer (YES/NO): YES